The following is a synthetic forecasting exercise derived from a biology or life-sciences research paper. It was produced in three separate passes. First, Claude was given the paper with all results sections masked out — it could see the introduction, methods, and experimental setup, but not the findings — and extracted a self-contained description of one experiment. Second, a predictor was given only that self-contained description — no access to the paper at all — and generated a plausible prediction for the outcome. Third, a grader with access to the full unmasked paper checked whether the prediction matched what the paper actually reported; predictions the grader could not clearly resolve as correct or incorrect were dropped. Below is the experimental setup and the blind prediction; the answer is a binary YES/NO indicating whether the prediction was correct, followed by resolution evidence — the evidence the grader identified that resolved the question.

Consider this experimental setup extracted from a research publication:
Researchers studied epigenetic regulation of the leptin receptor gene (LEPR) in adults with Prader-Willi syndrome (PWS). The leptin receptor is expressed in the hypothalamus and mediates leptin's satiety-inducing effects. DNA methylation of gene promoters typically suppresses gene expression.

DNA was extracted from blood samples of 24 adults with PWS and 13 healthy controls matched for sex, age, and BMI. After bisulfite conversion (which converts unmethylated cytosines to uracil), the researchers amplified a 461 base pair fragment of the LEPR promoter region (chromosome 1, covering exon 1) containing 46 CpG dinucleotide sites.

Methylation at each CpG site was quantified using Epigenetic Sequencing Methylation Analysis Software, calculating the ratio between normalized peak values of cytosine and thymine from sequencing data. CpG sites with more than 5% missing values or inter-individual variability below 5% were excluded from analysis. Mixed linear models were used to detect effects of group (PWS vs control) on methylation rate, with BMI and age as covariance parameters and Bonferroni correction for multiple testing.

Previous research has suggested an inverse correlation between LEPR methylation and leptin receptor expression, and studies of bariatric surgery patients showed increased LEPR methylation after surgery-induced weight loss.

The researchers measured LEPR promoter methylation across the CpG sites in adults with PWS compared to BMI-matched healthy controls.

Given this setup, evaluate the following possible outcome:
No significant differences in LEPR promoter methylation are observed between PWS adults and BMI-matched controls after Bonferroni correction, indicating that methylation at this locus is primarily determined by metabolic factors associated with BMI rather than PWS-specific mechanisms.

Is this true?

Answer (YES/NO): NO